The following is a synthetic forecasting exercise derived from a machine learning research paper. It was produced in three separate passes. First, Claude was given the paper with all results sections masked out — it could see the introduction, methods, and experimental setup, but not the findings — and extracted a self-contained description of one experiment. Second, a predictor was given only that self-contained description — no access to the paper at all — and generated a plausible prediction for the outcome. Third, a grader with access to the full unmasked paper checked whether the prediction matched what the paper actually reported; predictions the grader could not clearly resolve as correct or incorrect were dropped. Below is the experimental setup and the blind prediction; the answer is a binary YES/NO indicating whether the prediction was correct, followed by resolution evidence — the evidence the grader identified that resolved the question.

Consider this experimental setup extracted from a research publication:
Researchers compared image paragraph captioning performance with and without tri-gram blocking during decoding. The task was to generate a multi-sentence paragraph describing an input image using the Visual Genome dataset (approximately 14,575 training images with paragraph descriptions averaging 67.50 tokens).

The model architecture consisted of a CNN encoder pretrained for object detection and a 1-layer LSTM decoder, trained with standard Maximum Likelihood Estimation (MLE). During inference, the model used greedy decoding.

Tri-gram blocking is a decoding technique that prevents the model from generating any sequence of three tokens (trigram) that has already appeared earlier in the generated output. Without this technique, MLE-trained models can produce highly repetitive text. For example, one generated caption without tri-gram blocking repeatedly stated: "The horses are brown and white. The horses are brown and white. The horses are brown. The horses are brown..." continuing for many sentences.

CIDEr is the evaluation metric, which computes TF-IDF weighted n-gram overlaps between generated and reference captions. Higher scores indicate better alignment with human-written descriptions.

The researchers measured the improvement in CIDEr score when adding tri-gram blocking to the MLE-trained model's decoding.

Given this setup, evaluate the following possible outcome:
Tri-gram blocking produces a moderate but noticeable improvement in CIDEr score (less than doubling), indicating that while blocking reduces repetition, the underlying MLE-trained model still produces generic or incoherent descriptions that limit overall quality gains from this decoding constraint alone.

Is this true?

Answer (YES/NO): NO